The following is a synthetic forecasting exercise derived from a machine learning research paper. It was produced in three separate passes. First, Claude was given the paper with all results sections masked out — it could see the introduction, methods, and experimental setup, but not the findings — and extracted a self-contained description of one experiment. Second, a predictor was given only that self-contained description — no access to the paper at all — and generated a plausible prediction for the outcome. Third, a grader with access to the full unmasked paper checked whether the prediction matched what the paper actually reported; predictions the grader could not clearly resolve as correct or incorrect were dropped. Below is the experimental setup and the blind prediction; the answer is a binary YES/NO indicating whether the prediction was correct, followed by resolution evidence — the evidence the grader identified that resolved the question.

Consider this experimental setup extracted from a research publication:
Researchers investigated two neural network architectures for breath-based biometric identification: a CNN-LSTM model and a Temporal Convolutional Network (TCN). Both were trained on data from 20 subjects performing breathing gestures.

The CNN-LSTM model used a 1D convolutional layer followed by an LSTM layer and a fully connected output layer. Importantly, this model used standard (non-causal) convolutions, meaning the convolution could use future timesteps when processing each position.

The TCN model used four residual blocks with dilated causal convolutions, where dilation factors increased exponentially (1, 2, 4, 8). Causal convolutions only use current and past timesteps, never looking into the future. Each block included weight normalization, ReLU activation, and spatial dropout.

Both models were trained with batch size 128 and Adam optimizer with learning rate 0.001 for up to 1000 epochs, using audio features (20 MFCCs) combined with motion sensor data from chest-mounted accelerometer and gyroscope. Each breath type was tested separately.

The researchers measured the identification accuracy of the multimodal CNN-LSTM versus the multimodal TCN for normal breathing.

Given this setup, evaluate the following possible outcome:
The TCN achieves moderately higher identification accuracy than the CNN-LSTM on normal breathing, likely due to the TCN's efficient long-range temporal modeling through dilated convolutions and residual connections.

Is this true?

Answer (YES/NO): NO